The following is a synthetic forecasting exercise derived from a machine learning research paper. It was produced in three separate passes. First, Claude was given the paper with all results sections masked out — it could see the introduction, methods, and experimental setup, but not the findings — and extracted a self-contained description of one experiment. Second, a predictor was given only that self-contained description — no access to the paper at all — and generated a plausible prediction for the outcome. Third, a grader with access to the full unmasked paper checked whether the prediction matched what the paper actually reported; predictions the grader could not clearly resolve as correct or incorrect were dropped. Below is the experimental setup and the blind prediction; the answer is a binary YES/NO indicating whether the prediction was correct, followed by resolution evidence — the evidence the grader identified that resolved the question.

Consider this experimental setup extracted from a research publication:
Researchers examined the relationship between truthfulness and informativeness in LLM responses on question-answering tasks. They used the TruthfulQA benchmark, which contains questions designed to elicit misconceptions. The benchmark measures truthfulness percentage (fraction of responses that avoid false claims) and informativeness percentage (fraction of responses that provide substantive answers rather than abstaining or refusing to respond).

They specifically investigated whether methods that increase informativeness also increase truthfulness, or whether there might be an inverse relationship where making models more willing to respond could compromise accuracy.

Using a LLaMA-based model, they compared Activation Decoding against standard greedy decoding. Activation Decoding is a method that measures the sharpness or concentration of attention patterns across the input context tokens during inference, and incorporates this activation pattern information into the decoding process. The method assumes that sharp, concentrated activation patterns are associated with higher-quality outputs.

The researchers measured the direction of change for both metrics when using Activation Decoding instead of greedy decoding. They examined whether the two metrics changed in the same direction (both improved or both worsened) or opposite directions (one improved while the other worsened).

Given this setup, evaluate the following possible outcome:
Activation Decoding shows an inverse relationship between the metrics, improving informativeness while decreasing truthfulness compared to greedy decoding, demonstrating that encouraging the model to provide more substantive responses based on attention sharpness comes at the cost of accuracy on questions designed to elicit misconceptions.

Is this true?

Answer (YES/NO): YES